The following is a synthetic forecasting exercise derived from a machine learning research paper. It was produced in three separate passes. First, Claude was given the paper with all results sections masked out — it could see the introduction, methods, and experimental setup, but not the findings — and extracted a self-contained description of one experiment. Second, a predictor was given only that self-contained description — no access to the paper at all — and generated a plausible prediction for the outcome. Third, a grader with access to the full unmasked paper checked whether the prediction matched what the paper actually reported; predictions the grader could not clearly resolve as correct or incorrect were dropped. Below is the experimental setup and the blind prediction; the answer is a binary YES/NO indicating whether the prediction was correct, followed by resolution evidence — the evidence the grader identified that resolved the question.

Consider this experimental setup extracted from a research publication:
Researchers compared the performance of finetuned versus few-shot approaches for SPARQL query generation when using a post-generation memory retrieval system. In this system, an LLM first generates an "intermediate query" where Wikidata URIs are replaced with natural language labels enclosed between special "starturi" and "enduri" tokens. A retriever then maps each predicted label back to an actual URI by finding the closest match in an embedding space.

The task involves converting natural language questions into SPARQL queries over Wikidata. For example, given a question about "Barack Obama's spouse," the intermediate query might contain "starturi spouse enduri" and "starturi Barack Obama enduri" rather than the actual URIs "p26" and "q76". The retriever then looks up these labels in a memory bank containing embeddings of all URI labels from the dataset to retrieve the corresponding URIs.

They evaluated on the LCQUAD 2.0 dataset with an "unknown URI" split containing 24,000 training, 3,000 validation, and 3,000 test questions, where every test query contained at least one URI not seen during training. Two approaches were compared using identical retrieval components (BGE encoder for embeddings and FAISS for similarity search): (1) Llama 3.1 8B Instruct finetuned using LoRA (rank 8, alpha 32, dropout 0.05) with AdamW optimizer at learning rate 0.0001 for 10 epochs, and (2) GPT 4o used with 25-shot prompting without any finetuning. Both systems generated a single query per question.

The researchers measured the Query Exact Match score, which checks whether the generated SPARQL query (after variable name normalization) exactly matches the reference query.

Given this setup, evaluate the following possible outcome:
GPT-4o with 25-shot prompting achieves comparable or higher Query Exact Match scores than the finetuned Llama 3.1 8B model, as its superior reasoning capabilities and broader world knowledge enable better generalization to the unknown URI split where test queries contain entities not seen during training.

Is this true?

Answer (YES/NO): NO